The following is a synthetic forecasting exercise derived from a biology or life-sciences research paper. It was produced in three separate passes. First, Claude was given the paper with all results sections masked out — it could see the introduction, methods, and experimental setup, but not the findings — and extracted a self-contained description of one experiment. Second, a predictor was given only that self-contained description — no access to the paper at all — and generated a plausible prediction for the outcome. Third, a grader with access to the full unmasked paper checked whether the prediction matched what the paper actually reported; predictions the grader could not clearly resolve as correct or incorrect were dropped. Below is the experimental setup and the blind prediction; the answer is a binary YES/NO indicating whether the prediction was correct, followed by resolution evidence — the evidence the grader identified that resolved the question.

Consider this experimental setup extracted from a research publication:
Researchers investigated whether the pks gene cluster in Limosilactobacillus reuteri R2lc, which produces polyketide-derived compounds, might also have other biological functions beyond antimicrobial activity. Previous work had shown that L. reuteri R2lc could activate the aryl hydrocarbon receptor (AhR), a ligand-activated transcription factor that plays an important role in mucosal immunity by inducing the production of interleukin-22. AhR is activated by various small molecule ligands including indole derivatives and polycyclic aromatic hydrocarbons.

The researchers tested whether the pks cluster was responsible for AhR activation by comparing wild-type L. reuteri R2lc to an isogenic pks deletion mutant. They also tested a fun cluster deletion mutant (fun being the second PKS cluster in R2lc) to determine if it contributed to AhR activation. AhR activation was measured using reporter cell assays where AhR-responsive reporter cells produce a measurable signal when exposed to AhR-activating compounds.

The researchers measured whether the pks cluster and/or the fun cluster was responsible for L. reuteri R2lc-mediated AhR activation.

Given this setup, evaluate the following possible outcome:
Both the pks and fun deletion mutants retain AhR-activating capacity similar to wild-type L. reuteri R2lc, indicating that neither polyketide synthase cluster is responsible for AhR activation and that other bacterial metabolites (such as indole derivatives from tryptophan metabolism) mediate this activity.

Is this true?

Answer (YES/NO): NO